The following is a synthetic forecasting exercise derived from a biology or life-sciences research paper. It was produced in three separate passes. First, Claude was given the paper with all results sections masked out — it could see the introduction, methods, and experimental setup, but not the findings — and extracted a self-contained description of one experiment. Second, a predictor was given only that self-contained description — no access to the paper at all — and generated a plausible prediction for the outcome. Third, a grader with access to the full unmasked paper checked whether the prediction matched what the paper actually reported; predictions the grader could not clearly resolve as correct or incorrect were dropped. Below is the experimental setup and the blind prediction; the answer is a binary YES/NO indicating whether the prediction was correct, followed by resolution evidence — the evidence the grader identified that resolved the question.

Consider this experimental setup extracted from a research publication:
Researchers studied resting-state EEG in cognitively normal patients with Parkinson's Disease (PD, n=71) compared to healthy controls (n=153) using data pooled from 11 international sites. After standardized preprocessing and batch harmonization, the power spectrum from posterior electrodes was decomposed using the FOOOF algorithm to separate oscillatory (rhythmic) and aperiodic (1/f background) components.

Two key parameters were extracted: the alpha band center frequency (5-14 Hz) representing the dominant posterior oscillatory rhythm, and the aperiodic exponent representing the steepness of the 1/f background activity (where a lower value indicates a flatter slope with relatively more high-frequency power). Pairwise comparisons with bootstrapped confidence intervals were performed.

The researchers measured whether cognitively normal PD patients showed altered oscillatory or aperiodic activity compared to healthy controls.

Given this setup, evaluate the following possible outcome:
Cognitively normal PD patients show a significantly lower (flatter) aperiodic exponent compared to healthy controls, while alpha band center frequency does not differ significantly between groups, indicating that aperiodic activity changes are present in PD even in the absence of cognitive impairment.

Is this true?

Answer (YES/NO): NO